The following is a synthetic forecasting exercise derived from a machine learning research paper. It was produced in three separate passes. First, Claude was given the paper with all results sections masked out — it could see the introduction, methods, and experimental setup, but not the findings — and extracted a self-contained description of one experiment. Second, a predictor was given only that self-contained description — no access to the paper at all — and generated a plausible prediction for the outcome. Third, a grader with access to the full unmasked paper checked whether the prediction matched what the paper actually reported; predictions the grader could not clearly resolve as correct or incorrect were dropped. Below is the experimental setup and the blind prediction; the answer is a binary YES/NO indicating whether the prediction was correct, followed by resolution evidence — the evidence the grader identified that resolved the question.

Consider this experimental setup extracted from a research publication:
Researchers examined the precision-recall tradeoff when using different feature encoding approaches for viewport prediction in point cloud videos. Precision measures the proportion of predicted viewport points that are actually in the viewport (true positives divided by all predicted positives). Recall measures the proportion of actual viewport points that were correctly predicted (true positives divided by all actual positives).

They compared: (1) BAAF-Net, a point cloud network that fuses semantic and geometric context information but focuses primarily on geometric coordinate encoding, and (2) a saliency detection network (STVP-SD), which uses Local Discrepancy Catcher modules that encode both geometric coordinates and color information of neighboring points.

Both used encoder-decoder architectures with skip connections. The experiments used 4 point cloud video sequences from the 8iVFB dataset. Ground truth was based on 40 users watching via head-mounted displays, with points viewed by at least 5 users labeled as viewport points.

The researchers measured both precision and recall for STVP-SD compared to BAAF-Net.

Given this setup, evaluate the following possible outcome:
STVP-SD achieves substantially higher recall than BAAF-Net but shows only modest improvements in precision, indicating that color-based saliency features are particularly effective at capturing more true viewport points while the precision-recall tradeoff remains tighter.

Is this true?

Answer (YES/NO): NO